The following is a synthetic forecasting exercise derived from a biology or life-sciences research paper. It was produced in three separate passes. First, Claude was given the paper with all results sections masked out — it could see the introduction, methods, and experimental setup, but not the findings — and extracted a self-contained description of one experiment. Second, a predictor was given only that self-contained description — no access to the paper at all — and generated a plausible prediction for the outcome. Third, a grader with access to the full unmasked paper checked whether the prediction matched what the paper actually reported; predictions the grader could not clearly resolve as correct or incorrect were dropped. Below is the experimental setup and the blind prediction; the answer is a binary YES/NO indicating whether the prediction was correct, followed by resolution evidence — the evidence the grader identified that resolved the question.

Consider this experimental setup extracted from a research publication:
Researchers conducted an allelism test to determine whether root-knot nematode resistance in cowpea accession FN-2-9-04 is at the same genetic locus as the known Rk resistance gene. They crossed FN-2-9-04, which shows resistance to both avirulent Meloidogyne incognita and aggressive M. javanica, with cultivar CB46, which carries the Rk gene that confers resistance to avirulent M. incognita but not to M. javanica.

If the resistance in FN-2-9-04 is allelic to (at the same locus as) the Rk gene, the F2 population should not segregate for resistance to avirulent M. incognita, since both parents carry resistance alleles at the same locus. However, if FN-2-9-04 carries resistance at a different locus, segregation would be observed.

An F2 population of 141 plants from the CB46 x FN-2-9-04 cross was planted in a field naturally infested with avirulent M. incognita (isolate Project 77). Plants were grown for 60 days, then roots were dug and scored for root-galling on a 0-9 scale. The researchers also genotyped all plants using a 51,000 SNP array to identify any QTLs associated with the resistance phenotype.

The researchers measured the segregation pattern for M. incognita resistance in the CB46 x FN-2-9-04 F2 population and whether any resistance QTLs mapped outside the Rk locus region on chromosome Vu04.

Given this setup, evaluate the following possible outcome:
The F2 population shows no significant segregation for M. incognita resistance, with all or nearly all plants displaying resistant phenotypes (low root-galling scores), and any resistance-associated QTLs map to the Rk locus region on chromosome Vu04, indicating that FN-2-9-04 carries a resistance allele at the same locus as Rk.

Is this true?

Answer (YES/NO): YES